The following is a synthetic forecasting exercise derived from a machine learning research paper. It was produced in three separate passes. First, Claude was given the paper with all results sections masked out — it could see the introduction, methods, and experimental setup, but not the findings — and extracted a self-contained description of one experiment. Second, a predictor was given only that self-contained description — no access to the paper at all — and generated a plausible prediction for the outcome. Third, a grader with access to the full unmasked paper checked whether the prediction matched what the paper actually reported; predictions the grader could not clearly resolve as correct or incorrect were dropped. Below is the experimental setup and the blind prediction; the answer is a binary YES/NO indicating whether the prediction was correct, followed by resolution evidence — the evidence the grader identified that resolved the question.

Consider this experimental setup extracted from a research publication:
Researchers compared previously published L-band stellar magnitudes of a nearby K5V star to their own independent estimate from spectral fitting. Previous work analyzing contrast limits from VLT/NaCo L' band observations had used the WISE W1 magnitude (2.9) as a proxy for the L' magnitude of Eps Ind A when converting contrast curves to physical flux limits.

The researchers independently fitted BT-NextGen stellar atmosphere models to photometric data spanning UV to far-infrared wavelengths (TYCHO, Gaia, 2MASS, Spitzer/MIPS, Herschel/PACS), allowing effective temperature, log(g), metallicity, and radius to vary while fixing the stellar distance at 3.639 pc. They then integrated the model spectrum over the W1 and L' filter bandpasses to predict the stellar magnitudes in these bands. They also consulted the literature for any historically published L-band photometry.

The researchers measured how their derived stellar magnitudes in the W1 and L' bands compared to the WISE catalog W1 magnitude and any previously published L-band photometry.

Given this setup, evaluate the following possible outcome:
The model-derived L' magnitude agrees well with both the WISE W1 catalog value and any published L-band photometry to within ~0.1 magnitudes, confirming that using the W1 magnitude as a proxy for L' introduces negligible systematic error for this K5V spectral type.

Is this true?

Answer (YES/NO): NO